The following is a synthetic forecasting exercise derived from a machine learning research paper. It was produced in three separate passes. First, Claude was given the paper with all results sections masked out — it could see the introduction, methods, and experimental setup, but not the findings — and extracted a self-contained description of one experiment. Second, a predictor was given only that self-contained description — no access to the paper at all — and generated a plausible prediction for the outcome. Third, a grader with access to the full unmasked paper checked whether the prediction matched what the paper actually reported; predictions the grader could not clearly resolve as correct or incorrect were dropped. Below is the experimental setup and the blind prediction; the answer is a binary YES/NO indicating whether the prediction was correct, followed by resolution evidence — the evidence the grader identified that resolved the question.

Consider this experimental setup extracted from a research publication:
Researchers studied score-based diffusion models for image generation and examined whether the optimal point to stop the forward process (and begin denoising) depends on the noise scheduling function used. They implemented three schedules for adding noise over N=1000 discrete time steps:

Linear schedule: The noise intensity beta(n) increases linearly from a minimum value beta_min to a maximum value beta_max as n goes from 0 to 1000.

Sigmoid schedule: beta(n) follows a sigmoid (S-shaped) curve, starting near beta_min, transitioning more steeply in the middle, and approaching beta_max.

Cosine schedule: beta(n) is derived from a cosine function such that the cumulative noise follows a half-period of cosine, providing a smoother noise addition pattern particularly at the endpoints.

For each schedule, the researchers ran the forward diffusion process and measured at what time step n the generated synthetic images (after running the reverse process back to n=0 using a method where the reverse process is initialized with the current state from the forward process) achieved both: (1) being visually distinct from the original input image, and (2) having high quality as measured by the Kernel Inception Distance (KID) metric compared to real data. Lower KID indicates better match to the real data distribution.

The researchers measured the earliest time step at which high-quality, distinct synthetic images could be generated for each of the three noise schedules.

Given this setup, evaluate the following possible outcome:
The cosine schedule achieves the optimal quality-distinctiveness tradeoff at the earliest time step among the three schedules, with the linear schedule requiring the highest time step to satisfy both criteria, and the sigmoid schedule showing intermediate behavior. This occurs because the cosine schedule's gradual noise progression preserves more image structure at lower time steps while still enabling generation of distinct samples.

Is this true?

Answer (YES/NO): NO